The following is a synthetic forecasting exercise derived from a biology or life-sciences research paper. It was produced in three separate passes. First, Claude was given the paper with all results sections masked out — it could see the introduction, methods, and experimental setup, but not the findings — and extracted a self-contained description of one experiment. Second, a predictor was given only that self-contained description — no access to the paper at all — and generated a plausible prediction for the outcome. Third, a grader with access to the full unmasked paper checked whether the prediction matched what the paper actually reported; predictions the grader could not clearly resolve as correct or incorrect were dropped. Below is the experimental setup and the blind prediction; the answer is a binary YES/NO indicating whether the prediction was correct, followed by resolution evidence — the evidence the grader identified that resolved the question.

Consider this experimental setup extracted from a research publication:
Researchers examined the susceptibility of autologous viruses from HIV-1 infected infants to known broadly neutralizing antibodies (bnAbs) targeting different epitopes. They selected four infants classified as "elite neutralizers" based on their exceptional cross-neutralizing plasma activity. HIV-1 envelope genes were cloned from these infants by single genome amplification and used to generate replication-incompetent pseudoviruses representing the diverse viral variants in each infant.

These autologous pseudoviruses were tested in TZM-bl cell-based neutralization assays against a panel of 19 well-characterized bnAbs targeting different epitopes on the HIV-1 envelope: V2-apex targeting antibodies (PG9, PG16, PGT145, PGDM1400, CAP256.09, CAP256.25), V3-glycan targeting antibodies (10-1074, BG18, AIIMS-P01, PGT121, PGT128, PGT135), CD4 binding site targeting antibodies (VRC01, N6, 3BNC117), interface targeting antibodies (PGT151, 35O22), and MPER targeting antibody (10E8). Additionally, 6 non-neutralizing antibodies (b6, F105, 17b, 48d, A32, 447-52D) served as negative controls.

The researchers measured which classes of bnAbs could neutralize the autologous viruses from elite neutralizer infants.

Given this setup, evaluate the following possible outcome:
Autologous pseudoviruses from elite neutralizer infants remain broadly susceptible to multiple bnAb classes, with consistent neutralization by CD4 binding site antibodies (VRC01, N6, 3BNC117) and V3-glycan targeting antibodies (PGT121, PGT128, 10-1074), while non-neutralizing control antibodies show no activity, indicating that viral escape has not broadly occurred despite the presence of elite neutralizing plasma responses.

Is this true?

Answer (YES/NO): NO